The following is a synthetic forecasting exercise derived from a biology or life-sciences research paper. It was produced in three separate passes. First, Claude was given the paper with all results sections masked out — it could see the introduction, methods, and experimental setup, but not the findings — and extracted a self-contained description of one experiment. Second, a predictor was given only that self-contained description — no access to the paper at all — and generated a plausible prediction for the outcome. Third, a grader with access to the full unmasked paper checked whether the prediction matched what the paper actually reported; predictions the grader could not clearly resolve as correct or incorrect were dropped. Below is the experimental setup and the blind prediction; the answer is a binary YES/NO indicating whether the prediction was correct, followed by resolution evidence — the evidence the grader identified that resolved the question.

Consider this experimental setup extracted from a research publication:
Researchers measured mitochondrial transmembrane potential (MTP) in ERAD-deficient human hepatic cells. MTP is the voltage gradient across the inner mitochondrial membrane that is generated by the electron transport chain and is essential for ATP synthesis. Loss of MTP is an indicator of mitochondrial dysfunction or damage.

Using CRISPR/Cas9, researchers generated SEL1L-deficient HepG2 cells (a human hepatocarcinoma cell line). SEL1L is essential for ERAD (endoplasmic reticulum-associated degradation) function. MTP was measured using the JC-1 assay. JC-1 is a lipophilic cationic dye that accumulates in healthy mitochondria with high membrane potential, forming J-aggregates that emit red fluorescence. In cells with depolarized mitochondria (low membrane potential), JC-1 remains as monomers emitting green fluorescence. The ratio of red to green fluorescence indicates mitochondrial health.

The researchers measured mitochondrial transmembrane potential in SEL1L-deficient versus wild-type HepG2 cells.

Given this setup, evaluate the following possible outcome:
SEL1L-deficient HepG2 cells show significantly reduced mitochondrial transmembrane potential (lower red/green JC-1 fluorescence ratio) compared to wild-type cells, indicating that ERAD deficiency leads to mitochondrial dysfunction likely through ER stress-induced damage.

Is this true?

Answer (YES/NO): YES